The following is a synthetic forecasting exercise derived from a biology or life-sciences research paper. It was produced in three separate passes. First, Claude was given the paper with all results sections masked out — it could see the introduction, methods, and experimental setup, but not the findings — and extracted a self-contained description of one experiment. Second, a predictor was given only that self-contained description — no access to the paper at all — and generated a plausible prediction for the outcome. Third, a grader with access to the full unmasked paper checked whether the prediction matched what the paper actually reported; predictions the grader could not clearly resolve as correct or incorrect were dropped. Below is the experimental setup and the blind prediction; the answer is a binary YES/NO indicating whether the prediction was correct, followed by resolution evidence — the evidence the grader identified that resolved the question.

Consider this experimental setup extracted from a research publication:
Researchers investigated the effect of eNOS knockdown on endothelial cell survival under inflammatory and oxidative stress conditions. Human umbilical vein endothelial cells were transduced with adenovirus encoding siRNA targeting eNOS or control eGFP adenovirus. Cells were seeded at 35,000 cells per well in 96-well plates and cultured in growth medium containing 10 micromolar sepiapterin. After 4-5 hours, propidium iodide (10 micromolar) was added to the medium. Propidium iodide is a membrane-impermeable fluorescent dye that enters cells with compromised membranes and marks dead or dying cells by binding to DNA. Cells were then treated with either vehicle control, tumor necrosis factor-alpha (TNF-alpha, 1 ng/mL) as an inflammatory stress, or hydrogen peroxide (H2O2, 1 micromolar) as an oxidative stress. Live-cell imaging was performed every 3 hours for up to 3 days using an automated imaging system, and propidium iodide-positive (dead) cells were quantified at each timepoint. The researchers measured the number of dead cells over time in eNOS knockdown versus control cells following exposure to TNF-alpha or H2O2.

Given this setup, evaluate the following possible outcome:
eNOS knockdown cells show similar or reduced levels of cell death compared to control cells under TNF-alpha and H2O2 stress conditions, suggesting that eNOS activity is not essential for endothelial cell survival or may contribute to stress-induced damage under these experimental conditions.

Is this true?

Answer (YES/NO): NO